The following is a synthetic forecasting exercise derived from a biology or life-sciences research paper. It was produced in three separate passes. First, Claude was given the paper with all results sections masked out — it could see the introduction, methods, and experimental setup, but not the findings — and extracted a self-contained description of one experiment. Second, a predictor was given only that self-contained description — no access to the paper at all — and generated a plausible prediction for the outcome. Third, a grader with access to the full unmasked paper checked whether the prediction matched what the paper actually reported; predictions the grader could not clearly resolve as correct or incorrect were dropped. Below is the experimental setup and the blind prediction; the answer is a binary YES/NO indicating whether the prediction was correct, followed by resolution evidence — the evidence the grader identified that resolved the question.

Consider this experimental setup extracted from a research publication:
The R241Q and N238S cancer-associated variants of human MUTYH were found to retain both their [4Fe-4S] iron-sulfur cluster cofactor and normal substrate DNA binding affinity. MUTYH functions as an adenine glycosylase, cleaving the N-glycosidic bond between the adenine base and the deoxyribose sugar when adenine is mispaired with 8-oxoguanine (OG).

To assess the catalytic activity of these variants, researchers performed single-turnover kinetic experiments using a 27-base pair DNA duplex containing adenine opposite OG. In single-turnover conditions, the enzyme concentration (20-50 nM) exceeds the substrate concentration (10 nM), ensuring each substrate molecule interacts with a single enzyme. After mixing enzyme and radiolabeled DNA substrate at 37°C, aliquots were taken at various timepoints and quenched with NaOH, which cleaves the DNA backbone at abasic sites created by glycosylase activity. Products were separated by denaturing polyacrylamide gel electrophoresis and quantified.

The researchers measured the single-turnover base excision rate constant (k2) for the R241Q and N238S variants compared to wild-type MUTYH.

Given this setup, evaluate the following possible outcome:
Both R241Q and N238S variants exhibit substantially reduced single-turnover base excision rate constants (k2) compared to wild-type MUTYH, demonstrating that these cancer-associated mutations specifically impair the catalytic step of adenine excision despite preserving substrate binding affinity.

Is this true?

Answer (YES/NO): NO